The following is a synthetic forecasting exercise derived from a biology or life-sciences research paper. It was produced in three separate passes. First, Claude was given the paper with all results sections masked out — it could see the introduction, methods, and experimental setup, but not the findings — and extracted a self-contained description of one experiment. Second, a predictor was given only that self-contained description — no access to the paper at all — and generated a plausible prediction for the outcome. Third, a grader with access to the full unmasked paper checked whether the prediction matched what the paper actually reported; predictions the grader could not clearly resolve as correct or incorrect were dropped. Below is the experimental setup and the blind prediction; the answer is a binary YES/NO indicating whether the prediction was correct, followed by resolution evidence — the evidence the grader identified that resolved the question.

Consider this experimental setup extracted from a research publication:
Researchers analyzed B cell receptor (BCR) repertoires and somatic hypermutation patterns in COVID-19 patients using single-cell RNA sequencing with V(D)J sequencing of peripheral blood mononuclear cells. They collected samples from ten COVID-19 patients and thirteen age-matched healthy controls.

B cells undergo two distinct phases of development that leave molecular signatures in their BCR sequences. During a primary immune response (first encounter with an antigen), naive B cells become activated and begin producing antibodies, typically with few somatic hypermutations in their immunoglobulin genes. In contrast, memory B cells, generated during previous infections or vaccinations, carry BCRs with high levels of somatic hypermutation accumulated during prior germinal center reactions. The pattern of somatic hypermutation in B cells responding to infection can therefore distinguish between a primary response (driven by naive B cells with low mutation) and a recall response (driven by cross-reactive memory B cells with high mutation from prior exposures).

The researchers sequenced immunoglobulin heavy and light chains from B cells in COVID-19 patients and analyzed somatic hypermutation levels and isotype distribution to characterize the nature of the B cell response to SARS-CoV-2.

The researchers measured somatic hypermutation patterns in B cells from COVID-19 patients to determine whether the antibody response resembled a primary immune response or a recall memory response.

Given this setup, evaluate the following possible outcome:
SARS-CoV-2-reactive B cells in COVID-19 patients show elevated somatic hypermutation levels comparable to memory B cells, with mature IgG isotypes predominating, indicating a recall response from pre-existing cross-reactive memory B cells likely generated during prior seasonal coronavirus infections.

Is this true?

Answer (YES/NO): NO